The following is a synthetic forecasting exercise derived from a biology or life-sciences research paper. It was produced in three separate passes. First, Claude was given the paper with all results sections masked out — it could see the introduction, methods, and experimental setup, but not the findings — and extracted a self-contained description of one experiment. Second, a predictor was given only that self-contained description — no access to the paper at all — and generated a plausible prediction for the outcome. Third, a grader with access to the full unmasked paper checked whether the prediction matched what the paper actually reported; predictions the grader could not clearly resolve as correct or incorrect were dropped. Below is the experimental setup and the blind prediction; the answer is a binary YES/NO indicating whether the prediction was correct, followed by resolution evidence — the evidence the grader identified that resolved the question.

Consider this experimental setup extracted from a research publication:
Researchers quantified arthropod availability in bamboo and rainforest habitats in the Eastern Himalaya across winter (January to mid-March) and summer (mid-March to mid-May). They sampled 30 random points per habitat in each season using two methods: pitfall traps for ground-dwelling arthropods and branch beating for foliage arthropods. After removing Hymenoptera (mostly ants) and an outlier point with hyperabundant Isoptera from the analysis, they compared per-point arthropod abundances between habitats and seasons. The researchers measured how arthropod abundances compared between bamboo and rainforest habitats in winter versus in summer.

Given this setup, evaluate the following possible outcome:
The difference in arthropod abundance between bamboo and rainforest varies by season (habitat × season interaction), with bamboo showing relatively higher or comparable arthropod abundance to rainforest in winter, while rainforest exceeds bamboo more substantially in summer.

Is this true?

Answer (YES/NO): YES